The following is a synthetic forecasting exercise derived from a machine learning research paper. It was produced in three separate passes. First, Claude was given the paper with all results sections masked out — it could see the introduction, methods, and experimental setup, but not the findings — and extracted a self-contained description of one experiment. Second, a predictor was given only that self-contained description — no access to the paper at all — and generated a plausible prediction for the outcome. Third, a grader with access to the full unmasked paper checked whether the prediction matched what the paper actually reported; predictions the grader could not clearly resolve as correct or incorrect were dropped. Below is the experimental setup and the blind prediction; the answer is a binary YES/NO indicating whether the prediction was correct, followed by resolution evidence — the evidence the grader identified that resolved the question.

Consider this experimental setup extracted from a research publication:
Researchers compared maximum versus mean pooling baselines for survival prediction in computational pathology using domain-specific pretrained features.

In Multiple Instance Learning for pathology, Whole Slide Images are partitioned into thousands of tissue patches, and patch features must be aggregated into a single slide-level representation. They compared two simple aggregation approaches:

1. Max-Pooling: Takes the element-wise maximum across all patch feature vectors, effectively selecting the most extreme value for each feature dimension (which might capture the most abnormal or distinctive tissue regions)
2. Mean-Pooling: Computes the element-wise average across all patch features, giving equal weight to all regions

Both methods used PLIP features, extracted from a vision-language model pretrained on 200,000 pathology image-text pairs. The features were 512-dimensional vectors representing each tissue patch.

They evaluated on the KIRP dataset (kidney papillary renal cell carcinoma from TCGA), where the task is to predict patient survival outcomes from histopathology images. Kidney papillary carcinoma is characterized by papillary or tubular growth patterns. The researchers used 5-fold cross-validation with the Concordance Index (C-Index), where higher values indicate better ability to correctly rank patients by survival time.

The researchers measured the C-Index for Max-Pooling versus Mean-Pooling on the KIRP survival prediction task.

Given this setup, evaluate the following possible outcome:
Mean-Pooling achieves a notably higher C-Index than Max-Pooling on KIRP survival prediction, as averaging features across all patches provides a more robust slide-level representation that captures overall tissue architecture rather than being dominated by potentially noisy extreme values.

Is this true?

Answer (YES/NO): YES